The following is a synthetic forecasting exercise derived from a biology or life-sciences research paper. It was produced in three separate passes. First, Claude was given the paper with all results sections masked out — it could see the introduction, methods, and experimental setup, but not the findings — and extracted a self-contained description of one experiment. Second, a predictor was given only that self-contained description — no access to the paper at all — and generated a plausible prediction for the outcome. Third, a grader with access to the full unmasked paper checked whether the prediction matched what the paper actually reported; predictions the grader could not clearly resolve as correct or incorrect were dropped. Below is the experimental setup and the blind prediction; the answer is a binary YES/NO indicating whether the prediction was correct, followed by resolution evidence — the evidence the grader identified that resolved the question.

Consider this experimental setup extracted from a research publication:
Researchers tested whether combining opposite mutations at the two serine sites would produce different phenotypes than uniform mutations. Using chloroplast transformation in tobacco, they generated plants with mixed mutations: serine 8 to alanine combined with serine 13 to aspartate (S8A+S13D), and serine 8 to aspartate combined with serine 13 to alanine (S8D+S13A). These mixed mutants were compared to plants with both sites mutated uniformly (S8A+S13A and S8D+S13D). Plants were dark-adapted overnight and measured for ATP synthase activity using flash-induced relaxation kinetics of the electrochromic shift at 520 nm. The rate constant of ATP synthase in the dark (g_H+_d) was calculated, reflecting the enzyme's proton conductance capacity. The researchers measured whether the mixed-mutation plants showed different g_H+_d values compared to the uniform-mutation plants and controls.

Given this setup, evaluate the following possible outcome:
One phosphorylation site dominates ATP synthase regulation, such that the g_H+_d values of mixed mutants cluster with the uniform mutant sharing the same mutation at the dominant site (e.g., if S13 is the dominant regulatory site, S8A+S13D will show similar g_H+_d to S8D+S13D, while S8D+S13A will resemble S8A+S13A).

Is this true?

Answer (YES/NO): YES